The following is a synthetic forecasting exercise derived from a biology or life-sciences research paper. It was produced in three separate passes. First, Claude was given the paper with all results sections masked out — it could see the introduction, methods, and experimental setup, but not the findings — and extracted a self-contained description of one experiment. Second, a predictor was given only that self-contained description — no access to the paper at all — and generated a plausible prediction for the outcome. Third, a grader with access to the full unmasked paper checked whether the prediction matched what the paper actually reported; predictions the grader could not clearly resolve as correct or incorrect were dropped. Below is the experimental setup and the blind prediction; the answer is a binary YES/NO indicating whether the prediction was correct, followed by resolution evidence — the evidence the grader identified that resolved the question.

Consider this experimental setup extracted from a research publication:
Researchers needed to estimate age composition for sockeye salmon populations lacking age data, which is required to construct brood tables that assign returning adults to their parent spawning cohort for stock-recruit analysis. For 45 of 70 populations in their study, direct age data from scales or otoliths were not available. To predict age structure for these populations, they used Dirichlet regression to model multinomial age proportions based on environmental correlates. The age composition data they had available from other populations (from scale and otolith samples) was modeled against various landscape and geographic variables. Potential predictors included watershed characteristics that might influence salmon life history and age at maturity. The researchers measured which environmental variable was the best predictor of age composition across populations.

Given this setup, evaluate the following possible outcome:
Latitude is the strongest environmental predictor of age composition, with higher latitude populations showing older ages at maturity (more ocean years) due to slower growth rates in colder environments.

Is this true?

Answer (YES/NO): NO